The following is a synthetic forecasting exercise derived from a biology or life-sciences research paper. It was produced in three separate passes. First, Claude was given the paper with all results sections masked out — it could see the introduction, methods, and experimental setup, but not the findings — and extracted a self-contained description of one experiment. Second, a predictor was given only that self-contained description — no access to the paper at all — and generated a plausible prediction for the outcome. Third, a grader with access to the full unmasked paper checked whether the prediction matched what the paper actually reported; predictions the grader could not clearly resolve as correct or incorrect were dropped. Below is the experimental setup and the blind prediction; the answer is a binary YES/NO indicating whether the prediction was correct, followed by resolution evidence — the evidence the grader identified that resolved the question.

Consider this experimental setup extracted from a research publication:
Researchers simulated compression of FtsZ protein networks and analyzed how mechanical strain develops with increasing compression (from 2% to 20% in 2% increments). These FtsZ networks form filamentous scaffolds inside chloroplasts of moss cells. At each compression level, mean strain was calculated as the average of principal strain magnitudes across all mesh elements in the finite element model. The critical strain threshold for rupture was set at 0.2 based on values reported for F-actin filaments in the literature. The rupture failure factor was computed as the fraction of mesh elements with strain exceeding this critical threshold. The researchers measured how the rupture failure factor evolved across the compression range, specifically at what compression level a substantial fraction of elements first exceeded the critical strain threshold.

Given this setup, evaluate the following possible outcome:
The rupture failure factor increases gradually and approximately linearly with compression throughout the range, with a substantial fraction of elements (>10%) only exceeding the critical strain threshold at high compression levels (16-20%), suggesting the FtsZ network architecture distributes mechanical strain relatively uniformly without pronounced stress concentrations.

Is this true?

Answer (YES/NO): NO